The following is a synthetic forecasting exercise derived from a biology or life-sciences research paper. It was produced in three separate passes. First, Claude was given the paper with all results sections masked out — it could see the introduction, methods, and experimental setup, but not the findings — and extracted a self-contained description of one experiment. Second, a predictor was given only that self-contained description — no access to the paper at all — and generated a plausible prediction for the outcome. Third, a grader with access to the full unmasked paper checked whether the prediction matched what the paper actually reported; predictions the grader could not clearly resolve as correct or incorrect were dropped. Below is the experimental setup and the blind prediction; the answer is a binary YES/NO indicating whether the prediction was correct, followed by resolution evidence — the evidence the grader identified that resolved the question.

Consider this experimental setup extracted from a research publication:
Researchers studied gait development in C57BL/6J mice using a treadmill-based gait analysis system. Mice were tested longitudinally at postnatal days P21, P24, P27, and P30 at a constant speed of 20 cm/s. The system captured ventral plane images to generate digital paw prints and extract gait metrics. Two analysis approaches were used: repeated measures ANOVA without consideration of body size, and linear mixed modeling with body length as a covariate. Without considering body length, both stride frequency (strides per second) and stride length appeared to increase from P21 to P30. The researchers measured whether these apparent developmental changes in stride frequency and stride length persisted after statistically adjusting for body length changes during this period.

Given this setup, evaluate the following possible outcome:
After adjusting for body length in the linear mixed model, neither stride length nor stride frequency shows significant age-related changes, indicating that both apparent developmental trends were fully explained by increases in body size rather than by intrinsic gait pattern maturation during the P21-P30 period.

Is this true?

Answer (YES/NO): YES